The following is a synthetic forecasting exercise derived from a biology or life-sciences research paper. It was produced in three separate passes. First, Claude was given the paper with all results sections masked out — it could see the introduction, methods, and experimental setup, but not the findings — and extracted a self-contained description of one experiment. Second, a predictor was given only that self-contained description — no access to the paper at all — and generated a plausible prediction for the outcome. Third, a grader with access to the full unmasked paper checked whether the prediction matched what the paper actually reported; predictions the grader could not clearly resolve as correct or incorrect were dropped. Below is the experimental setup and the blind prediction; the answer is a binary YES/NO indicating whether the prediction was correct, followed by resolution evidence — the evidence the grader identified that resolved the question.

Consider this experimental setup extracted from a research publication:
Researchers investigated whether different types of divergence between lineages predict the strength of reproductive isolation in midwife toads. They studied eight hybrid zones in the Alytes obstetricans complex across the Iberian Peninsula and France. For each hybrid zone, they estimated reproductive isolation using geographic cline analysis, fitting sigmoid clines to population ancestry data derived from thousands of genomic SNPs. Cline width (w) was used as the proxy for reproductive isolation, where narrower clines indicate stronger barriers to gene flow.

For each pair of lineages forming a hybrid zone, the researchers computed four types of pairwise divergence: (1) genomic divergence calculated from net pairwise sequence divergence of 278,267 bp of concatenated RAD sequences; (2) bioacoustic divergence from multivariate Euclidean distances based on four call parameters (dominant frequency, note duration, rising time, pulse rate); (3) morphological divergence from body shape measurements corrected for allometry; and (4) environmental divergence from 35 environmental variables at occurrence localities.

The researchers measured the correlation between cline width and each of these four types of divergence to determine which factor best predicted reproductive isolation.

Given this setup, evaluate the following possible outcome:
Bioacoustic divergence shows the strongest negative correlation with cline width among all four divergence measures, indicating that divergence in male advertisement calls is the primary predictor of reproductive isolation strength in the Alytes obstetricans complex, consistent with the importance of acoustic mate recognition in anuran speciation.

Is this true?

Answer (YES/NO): NO